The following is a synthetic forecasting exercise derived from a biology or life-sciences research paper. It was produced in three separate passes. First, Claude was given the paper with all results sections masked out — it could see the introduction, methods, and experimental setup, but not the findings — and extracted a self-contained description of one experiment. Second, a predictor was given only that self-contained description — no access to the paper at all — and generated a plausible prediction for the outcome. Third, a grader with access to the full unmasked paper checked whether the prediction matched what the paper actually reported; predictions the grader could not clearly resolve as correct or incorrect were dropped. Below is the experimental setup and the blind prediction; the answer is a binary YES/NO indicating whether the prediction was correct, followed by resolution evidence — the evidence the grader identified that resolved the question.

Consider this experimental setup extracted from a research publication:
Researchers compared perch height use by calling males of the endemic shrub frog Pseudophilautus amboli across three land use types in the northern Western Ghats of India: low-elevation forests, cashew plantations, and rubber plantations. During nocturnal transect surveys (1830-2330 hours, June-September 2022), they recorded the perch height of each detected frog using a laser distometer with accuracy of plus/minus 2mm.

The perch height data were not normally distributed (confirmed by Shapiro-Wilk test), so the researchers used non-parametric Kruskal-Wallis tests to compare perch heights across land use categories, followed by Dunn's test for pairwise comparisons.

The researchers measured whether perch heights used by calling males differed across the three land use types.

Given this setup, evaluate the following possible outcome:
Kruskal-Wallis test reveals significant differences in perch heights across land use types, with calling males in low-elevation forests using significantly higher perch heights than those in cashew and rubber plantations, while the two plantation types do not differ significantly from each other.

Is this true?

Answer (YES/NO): NO